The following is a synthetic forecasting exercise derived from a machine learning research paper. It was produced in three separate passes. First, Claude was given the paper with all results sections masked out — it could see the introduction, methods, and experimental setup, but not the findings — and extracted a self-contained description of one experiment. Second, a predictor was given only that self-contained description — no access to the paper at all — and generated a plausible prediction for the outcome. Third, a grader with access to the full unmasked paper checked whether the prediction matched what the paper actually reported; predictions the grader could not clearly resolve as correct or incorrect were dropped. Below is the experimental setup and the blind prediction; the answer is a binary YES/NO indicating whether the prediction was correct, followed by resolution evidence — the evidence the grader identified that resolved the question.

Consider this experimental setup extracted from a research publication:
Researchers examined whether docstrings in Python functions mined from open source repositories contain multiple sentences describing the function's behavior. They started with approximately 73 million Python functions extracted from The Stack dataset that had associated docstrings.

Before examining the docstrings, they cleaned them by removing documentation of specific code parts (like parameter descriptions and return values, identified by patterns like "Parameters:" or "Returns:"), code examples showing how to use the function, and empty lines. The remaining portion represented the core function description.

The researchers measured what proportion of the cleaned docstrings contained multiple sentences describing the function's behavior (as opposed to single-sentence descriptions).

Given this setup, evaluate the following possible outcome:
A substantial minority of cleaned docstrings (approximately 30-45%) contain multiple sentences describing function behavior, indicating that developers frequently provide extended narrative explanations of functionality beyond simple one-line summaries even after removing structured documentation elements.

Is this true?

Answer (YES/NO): NO